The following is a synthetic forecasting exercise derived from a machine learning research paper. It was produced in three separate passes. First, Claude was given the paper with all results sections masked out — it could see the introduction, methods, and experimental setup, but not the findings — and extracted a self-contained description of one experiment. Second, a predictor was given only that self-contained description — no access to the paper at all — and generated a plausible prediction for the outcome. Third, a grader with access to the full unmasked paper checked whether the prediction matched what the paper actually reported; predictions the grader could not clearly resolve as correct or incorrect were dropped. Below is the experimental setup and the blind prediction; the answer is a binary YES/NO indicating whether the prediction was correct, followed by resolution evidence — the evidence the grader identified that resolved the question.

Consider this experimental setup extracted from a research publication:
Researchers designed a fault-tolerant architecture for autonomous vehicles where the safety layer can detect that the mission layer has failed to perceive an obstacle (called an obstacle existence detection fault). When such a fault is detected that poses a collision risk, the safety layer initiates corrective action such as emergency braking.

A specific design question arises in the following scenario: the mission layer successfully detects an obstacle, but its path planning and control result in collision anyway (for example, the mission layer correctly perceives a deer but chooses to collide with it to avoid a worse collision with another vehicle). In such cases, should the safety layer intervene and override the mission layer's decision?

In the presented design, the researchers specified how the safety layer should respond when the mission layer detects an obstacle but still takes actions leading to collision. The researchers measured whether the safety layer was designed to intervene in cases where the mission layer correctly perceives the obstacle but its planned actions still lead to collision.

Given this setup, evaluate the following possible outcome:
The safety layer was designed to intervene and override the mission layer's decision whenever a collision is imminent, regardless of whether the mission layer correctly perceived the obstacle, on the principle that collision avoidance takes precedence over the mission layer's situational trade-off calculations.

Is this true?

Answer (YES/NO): NO